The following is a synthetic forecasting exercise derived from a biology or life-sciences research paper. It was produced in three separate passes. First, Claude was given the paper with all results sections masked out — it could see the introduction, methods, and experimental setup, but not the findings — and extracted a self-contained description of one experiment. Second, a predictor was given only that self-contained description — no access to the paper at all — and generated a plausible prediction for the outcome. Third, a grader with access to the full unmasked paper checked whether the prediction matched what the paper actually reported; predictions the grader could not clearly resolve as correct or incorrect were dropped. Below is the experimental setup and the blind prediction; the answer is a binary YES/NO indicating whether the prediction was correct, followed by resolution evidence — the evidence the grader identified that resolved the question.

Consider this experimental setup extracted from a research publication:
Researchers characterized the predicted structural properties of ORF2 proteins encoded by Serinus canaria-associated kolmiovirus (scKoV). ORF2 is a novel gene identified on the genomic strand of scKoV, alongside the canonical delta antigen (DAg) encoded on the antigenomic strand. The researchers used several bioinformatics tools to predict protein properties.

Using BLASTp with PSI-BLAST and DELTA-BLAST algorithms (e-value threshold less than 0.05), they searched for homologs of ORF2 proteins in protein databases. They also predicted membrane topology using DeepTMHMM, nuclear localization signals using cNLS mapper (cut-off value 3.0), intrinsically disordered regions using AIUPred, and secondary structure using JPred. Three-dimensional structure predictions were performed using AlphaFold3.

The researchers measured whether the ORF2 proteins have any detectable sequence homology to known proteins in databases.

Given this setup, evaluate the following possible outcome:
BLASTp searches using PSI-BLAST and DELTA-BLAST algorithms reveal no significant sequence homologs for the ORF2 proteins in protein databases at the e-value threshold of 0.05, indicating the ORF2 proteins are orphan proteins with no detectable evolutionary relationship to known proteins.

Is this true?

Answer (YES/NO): YES